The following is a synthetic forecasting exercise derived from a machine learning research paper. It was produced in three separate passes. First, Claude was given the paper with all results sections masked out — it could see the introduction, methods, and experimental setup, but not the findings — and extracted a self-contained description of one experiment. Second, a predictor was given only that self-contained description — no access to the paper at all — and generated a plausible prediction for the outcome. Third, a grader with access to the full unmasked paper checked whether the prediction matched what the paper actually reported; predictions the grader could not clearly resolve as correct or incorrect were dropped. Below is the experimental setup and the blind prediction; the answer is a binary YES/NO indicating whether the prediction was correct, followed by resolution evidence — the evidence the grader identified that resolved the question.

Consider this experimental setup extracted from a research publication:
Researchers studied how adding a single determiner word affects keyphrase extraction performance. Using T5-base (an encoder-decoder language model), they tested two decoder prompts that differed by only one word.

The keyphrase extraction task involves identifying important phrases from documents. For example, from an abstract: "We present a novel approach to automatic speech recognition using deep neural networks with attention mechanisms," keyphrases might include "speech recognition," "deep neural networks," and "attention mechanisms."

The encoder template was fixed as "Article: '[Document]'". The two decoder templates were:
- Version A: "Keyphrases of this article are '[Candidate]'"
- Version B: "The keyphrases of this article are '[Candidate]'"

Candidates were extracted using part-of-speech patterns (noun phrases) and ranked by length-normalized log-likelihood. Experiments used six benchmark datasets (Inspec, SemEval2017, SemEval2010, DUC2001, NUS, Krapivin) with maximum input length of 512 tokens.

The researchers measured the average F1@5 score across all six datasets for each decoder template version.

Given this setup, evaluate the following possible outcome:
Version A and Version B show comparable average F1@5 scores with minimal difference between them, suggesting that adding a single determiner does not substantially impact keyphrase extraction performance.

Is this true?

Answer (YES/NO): YES